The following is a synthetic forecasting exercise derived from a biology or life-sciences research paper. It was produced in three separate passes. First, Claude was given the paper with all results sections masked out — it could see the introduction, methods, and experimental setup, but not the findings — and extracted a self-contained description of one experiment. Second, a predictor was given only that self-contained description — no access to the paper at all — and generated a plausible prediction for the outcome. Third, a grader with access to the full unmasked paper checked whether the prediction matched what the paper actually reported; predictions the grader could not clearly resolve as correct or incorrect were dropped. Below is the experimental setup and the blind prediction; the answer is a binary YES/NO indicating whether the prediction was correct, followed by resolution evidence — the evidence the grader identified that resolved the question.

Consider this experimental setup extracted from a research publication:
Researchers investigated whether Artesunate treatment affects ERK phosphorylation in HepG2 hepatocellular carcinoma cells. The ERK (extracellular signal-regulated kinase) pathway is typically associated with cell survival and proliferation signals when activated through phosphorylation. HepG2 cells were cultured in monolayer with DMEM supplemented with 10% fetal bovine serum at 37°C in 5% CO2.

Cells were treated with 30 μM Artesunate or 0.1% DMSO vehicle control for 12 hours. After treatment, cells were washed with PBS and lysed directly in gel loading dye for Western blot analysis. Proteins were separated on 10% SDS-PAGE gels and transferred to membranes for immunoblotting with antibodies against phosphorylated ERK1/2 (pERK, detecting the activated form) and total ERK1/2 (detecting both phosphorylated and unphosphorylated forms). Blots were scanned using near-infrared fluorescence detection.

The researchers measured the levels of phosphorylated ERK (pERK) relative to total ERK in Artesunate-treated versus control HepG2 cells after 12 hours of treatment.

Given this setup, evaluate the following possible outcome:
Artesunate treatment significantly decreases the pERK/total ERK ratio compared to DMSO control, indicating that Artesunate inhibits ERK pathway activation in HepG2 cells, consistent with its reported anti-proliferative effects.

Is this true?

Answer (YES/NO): NO